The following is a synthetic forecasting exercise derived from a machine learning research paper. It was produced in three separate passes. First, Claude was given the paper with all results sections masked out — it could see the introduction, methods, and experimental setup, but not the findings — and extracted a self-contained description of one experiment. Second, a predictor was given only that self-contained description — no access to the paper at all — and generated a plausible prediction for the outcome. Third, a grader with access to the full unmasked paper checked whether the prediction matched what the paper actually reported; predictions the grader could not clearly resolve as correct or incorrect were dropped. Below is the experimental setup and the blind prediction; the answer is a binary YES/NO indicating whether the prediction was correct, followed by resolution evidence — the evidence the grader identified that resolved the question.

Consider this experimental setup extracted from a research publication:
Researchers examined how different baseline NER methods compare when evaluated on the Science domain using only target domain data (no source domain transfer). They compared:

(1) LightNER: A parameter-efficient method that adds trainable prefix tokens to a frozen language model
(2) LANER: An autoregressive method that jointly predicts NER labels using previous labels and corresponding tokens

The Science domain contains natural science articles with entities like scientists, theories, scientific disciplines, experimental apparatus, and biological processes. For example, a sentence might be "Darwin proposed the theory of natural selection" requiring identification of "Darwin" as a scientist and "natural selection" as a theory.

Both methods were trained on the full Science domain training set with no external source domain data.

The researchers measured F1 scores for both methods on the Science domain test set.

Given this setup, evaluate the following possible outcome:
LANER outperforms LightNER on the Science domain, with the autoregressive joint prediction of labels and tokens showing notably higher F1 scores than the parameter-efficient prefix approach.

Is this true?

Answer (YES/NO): YES